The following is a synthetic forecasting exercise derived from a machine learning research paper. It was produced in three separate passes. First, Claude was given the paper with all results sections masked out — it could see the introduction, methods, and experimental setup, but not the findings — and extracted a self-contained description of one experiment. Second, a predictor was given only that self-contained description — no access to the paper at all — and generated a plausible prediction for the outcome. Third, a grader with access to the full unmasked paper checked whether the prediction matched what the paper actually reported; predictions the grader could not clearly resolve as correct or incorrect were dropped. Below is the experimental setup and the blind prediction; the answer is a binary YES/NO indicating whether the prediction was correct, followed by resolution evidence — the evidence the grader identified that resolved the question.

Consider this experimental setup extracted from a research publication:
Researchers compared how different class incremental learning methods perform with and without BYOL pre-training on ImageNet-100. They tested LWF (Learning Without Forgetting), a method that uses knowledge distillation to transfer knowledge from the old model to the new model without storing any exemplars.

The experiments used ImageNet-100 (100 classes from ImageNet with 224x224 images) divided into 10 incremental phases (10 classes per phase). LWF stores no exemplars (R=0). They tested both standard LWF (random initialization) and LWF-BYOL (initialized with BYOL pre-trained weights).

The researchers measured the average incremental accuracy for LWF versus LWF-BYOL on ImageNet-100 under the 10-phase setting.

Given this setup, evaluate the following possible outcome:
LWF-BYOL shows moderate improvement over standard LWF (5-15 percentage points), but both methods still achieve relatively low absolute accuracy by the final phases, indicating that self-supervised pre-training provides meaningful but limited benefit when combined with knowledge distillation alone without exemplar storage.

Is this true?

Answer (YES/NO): NO